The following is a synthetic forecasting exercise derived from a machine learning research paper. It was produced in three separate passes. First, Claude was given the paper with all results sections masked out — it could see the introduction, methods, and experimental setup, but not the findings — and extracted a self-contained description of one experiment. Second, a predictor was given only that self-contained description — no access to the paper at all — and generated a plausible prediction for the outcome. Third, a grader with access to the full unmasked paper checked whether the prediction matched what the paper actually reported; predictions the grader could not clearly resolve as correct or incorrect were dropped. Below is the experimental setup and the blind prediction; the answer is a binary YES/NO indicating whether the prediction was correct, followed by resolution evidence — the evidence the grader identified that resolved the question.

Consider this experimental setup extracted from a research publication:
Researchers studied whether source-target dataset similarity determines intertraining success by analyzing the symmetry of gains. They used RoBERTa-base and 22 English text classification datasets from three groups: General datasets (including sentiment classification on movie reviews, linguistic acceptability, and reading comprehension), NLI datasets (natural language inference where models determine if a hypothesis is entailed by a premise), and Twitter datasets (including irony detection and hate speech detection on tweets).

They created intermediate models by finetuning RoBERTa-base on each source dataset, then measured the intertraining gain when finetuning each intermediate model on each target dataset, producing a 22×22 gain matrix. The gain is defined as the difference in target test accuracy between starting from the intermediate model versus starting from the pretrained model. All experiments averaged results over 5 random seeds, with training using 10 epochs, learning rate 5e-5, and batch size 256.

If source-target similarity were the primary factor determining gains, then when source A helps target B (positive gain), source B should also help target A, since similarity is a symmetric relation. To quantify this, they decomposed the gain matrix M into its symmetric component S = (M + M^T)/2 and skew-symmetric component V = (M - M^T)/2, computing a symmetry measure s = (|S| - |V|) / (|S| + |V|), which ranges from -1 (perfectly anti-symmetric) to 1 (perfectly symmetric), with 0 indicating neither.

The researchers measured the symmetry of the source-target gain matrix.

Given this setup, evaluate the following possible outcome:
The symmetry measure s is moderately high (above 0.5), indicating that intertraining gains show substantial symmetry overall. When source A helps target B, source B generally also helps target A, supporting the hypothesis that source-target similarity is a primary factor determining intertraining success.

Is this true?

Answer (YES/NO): NO